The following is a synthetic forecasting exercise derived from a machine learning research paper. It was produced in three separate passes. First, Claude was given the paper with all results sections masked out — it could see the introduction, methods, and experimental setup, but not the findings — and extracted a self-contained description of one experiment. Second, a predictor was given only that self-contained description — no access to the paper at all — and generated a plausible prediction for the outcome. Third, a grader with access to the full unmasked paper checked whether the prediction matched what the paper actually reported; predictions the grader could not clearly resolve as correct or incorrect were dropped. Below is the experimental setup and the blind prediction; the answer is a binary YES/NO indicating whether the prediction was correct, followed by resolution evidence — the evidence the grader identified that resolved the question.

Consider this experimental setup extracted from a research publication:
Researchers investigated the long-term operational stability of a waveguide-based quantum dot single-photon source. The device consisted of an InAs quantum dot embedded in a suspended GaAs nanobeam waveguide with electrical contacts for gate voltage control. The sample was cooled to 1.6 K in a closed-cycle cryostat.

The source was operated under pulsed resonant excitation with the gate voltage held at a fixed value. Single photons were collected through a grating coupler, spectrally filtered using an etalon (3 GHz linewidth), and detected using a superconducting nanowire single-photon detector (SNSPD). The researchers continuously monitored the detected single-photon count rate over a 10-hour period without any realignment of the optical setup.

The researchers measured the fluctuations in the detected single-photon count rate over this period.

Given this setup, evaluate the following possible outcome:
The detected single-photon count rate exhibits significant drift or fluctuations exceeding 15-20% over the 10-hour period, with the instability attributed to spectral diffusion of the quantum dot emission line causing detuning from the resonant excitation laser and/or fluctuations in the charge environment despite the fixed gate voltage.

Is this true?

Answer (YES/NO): NO